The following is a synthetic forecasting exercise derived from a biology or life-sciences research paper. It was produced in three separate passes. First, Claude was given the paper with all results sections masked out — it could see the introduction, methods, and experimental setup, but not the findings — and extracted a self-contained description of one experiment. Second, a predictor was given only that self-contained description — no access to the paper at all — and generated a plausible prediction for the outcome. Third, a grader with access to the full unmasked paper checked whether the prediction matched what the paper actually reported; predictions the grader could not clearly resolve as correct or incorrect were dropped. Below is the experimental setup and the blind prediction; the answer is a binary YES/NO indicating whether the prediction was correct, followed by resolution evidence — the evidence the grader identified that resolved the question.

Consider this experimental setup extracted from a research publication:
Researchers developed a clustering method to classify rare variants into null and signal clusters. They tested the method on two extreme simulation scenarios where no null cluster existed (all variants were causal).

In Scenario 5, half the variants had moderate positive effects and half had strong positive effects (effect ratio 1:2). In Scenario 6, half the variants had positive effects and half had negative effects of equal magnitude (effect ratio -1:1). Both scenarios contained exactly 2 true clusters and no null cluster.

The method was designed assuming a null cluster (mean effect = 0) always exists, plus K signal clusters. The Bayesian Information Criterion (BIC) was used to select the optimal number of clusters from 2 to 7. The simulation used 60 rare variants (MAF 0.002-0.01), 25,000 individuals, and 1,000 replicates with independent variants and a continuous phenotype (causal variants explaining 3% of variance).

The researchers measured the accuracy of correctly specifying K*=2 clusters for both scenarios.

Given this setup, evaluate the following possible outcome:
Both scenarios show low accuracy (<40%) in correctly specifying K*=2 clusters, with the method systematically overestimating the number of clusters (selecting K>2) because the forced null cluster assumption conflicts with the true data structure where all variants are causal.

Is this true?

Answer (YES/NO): NO